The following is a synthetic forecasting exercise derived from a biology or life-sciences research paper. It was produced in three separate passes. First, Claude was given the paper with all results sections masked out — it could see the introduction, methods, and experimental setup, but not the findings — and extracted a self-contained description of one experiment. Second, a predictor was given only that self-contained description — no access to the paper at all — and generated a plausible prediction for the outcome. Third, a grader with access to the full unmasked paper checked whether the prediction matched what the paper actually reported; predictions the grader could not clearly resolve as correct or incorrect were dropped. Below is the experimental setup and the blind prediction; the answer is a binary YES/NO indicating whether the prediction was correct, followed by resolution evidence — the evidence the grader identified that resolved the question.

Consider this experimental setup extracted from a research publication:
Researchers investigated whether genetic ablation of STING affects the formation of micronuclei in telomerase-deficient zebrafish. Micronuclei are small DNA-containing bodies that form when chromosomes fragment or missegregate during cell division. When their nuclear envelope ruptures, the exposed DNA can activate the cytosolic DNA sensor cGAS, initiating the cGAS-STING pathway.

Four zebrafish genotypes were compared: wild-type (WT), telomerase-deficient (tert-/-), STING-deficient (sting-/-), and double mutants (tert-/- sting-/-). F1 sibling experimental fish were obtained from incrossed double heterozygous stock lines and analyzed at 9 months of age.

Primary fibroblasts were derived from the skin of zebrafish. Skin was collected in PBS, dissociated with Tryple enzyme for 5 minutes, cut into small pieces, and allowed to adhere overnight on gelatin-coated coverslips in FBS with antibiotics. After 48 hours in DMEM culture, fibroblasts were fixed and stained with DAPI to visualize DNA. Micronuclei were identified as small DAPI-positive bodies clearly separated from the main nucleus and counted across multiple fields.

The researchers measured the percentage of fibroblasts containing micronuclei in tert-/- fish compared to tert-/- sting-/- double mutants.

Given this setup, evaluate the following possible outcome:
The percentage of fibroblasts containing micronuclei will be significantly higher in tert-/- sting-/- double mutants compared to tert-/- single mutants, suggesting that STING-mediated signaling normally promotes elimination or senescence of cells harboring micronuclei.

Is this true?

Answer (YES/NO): NO